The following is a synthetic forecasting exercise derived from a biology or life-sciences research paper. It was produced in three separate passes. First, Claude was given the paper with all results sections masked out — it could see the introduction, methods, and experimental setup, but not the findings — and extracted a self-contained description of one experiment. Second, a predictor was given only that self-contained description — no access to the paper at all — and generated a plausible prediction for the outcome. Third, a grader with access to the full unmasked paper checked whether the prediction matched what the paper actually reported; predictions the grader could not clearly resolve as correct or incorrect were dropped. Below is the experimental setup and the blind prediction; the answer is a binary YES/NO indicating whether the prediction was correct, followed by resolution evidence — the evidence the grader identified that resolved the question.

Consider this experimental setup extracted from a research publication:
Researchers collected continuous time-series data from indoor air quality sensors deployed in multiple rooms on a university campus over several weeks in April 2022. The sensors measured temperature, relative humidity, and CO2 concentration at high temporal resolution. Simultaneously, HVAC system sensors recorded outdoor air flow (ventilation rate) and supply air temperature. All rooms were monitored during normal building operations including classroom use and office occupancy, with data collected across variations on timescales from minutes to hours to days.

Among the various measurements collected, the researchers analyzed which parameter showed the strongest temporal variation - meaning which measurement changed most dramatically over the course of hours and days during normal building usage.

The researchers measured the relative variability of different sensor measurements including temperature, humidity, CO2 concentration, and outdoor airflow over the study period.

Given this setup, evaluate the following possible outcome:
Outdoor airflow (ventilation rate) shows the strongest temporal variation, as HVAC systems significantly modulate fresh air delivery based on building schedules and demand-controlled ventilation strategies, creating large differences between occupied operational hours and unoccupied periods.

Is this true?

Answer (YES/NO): NO